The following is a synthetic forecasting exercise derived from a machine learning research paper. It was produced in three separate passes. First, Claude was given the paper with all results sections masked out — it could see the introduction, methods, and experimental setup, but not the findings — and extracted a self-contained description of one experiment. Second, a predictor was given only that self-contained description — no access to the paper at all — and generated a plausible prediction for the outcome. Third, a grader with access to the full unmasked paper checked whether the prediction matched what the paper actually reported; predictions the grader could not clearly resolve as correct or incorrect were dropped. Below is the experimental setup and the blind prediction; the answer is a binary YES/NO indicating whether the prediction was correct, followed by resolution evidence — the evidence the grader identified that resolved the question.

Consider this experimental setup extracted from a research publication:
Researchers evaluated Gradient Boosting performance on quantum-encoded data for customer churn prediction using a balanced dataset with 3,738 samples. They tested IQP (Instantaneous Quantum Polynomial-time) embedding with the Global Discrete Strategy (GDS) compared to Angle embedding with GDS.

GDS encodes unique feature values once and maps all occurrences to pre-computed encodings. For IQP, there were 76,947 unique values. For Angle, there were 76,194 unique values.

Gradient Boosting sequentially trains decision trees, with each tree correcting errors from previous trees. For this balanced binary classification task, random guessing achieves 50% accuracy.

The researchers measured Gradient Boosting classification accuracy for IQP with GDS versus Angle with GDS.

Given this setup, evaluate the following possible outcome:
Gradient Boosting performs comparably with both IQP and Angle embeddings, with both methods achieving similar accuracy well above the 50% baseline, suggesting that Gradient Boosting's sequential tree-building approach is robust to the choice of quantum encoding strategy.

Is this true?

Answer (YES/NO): NO